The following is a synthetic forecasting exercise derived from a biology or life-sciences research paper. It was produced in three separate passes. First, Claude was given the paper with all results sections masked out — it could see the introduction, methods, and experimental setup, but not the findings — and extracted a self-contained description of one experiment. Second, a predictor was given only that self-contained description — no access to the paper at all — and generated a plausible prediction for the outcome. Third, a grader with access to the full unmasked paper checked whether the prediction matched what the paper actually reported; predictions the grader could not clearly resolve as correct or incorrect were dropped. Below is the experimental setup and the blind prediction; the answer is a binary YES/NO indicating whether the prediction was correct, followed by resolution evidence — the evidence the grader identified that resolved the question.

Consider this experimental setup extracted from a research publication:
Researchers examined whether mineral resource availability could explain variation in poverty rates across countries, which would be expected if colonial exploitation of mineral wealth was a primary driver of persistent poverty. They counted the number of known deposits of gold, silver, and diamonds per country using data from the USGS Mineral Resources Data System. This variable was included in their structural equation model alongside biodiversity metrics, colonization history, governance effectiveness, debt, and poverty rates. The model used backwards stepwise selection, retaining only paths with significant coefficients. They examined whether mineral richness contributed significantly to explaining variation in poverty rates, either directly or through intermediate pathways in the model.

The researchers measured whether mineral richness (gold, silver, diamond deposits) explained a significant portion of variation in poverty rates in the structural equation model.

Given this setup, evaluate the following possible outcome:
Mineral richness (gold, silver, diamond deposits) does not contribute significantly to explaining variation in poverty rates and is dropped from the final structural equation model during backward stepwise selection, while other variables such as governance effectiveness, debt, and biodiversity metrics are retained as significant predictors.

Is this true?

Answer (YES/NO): YES